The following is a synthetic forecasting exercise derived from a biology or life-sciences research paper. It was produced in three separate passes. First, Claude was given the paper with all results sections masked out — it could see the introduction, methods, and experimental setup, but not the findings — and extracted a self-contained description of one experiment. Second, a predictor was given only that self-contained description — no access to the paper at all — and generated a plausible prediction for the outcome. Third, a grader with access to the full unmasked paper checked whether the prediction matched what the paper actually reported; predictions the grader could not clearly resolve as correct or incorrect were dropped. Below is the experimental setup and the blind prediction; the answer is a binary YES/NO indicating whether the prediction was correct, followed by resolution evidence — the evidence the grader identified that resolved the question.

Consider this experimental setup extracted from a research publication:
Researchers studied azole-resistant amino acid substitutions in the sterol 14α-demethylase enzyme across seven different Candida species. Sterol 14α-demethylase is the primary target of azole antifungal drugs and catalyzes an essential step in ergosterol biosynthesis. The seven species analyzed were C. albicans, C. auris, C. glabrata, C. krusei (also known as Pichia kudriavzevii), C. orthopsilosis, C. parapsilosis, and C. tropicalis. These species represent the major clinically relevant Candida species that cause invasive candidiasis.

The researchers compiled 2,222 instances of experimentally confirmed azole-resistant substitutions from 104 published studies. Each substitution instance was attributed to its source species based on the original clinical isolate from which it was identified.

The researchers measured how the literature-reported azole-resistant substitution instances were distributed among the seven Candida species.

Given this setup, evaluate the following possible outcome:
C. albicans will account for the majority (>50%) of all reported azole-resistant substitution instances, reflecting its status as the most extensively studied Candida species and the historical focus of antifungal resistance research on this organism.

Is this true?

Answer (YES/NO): NO